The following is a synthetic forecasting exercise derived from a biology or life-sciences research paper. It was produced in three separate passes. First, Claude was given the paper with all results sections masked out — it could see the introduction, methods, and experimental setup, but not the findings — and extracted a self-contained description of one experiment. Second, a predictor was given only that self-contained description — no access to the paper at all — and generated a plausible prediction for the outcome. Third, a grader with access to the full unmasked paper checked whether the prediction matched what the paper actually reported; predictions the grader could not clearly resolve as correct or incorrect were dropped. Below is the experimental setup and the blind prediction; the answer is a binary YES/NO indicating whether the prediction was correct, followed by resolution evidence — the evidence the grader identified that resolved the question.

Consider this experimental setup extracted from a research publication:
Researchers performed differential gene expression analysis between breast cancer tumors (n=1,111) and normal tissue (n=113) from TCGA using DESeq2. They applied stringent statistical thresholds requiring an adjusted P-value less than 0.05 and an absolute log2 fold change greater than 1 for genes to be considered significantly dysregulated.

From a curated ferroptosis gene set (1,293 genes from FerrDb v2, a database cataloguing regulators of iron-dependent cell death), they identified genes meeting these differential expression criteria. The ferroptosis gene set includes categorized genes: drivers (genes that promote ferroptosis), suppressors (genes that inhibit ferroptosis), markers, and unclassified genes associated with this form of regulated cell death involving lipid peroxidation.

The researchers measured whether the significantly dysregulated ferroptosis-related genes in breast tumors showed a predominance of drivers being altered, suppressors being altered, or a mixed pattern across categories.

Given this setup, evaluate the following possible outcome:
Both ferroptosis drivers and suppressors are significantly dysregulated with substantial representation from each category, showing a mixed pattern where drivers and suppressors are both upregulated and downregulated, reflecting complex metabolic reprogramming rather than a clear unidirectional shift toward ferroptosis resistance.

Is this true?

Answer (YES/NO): NO